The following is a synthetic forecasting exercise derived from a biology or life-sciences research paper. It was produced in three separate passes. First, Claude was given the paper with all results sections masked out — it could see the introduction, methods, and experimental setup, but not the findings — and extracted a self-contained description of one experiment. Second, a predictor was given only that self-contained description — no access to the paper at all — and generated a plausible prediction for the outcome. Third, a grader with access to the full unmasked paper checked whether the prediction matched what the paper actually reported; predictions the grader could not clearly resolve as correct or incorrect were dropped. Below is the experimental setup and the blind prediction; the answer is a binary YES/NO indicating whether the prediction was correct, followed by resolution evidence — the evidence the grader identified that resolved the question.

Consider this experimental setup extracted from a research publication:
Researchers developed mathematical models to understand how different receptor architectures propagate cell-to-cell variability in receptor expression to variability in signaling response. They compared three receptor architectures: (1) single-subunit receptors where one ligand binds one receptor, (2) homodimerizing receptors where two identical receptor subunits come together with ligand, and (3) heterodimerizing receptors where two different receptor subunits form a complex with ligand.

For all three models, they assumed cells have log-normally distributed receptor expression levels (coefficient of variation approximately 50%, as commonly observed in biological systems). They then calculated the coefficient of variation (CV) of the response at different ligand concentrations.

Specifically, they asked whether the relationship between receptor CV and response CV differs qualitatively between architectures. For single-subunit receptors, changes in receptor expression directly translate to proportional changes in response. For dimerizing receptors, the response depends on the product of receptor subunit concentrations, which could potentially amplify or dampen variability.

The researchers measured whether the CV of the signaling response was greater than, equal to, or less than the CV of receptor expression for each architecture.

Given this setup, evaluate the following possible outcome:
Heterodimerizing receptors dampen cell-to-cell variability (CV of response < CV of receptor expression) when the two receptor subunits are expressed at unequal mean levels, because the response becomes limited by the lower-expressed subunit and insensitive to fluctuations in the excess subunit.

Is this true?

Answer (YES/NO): YES